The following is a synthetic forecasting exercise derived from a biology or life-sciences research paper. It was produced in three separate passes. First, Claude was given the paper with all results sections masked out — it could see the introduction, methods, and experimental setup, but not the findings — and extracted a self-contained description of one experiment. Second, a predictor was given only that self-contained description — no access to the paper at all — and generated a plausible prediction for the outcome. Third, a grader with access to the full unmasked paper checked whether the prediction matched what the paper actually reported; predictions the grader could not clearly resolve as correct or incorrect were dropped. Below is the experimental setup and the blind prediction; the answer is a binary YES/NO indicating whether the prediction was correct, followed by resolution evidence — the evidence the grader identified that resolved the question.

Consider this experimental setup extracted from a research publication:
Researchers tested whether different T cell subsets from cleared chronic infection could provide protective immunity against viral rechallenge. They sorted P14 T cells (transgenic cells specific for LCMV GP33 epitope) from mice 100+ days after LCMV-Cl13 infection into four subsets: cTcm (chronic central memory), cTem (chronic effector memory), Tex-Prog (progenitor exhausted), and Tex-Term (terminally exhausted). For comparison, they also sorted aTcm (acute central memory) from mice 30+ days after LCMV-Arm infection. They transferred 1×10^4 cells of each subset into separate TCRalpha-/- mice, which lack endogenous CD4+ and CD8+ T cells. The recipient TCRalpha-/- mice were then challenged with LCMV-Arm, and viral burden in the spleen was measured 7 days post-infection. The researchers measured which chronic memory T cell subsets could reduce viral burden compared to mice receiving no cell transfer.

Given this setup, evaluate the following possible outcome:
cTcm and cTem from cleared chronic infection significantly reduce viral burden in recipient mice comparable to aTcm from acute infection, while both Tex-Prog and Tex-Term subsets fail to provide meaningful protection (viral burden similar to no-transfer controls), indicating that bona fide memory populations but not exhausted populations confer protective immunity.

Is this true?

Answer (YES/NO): NO